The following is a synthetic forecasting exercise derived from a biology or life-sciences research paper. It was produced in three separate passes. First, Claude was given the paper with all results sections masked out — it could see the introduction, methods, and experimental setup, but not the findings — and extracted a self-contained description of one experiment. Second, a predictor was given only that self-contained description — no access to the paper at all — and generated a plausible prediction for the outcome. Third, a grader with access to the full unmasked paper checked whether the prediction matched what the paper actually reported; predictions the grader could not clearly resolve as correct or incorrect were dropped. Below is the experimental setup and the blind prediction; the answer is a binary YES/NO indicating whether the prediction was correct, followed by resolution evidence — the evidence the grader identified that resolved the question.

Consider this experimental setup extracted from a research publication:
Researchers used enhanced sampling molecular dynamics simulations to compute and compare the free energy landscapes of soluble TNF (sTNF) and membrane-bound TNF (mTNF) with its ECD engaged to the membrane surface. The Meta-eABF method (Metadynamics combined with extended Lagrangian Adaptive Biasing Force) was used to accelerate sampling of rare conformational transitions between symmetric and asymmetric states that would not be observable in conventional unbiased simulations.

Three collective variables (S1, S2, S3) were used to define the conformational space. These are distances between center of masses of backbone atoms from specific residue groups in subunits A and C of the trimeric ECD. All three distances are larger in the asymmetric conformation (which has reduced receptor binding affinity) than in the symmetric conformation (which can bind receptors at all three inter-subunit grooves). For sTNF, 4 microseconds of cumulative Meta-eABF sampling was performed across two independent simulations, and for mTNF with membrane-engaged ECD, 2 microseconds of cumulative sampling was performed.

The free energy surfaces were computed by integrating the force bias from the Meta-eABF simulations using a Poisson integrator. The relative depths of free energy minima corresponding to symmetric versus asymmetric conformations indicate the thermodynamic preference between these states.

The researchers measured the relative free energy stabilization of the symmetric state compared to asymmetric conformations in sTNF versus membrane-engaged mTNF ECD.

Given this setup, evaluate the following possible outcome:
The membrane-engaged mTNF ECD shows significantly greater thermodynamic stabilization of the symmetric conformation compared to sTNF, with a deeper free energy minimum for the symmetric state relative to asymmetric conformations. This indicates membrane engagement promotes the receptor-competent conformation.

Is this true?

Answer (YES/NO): YES